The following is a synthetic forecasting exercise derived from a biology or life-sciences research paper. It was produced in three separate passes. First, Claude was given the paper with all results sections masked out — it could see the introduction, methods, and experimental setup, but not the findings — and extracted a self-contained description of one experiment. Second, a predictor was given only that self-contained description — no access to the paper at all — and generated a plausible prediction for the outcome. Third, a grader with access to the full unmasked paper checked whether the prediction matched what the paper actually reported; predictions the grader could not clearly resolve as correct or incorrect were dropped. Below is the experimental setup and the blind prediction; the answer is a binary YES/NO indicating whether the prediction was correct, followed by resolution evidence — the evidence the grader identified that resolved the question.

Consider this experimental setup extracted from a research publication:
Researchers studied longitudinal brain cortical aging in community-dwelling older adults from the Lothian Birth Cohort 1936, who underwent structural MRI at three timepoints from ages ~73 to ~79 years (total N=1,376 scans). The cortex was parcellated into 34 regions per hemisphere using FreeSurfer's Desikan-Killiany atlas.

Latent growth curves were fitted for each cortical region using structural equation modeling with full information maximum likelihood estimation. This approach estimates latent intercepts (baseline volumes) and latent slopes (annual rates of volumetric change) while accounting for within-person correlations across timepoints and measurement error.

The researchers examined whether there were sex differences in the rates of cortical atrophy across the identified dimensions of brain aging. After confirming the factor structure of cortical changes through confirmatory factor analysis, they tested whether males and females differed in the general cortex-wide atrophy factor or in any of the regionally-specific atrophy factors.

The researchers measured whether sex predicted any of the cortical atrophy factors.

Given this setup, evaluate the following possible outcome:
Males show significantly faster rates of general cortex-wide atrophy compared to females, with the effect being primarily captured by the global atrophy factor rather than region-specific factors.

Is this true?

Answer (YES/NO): NO